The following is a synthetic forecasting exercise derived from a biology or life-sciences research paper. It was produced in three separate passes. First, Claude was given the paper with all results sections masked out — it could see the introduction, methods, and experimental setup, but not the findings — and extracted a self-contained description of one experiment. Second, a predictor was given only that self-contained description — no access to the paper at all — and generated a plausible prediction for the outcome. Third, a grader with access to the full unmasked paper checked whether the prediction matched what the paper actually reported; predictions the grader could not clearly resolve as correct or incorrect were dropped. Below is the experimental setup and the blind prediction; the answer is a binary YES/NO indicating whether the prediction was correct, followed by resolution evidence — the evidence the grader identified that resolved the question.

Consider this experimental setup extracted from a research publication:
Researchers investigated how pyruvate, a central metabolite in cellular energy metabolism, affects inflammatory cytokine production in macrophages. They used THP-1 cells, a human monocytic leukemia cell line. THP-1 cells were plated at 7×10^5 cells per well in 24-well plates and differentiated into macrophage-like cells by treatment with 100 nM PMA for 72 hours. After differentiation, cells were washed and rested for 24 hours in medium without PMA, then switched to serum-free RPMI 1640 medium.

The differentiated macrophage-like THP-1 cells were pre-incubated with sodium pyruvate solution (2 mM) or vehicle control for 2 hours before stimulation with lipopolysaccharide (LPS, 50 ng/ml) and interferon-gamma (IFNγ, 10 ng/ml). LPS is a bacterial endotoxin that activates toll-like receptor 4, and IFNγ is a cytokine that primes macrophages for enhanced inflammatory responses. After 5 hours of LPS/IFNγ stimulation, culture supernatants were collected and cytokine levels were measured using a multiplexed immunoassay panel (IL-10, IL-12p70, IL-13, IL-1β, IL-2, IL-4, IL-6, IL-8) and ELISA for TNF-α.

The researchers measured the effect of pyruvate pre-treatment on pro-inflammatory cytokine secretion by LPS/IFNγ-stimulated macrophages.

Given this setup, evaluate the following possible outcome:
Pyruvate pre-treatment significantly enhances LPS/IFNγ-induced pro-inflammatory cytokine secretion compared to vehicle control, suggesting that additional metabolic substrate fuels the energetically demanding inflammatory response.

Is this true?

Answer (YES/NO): YES